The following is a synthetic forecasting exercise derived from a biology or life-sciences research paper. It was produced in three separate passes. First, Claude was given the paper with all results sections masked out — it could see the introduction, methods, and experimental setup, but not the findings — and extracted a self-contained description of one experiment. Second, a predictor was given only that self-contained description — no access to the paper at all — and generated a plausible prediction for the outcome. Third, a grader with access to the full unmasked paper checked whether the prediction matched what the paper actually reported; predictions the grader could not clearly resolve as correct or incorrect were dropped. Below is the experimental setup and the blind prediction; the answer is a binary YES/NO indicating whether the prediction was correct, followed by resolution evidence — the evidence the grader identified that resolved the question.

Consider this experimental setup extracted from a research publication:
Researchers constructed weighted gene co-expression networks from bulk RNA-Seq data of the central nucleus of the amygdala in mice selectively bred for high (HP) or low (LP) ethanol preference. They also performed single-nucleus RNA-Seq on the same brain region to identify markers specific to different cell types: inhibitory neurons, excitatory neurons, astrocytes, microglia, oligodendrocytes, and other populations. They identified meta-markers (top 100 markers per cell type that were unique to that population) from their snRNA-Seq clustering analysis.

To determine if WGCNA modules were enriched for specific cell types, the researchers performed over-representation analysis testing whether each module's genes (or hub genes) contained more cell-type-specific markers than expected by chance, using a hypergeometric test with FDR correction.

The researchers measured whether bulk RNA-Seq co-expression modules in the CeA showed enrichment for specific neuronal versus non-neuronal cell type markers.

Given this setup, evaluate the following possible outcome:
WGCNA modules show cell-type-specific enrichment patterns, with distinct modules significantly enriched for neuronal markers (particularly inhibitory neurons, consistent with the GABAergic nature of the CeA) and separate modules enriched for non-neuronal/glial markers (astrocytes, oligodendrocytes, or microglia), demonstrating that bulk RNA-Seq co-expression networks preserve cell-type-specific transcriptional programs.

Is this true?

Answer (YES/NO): NO